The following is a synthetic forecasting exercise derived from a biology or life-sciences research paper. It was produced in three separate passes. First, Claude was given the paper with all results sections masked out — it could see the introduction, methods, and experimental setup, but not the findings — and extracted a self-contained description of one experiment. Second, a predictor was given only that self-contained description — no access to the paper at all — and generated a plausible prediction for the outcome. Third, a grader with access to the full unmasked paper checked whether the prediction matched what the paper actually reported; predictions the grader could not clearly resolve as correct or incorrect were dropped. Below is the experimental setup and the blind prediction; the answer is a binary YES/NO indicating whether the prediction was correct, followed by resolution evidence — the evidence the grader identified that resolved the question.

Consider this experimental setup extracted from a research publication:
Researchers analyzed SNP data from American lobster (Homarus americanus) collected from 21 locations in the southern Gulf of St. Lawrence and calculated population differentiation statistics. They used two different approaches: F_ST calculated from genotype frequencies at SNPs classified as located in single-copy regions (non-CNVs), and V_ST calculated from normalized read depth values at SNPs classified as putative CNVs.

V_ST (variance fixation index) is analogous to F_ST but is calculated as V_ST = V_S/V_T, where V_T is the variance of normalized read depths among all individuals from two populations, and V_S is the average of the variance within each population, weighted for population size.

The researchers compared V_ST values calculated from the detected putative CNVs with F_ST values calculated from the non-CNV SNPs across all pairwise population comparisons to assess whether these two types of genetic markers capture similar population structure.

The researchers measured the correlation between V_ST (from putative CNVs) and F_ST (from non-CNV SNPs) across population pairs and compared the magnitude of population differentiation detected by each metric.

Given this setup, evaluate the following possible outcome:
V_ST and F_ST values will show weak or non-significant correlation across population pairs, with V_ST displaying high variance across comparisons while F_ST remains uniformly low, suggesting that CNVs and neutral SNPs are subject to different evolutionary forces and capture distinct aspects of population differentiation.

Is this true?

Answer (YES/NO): NO